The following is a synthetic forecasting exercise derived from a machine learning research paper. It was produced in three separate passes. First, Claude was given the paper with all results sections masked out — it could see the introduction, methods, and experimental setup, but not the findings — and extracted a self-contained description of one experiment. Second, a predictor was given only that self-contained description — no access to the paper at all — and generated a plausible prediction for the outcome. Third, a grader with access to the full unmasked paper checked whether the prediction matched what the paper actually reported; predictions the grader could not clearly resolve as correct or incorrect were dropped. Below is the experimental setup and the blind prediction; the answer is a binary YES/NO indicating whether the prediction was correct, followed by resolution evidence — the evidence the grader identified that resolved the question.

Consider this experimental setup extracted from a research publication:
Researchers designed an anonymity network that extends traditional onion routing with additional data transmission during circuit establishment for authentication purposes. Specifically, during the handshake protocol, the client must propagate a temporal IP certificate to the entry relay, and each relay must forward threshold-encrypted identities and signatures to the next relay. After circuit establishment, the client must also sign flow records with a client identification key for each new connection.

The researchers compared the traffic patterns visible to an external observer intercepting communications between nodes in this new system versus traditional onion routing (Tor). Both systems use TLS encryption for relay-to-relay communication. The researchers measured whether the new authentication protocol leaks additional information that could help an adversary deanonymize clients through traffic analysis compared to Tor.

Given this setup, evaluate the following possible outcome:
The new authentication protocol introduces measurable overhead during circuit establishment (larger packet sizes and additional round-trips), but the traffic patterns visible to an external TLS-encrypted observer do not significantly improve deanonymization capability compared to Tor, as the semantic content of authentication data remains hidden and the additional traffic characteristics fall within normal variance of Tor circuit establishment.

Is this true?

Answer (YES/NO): YES